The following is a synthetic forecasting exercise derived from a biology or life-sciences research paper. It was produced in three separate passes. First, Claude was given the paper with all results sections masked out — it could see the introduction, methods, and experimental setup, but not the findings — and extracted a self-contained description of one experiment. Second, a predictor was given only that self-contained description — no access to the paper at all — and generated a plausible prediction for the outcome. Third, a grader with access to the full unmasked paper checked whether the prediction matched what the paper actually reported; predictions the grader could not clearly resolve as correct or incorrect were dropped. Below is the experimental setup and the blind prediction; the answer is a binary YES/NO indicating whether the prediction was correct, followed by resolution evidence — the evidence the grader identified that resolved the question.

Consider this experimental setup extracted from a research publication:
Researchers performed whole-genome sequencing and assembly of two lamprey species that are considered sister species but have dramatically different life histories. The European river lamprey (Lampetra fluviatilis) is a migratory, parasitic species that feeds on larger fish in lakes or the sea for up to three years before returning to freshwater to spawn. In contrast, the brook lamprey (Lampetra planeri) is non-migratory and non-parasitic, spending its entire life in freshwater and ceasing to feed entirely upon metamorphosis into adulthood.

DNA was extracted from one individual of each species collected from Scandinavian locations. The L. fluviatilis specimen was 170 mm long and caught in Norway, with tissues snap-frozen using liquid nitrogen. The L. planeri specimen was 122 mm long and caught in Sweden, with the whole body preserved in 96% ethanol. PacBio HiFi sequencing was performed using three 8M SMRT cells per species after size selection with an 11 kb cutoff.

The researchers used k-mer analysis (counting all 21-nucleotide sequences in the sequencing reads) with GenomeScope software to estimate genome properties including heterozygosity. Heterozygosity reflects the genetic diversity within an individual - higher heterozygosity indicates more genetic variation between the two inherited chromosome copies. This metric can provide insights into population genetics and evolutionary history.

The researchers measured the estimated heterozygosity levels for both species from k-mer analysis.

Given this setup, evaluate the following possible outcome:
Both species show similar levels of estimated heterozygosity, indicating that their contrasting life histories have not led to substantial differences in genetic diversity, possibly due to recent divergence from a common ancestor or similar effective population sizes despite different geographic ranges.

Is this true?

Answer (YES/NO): YES